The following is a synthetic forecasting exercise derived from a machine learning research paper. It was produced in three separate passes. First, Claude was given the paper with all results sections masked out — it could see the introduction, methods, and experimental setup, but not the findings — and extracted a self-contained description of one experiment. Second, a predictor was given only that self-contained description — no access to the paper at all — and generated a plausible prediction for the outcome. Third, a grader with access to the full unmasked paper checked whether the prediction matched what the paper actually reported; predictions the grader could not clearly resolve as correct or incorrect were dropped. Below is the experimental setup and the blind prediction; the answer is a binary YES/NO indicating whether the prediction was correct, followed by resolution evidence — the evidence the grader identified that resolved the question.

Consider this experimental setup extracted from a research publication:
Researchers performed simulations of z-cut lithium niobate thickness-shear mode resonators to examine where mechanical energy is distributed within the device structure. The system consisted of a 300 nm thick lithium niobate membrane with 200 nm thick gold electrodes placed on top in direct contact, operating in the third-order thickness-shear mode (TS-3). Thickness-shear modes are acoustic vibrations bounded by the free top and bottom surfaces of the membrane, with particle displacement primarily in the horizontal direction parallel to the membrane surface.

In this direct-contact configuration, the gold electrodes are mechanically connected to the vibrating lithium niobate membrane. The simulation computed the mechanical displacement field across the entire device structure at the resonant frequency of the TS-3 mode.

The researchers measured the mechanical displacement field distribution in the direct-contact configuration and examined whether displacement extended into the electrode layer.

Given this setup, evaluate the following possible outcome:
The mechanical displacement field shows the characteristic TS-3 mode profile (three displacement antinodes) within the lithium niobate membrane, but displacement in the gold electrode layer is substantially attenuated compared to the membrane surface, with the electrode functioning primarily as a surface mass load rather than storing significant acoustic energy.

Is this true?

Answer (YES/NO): NO